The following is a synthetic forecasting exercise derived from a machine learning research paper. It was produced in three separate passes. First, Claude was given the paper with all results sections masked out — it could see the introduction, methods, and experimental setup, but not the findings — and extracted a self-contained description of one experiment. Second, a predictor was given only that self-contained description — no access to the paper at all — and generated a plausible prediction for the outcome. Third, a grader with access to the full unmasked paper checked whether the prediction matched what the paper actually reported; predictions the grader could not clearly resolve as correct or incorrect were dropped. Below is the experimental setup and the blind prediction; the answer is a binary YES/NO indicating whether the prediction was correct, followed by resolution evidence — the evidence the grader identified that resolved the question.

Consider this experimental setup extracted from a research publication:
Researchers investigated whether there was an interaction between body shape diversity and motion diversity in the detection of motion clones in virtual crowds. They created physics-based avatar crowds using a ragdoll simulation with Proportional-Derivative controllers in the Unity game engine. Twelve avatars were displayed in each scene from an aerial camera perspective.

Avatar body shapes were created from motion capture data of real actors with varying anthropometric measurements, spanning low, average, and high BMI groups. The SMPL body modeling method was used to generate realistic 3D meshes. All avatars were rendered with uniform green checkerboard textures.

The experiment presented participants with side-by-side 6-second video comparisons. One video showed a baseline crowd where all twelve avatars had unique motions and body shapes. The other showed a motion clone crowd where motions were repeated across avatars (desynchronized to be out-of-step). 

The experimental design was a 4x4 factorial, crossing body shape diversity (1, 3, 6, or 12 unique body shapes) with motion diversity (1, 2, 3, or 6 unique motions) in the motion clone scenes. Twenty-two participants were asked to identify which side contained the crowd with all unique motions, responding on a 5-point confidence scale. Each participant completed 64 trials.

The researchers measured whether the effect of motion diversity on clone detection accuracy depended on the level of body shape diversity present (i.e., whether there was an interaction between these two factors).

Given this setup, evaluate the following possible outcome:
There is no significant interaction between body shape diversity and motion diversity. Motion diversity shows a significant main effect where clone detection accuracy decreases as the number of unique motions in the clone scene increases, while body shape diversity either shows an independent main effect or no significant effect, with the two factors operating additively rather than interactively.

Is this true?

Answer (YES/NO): YES